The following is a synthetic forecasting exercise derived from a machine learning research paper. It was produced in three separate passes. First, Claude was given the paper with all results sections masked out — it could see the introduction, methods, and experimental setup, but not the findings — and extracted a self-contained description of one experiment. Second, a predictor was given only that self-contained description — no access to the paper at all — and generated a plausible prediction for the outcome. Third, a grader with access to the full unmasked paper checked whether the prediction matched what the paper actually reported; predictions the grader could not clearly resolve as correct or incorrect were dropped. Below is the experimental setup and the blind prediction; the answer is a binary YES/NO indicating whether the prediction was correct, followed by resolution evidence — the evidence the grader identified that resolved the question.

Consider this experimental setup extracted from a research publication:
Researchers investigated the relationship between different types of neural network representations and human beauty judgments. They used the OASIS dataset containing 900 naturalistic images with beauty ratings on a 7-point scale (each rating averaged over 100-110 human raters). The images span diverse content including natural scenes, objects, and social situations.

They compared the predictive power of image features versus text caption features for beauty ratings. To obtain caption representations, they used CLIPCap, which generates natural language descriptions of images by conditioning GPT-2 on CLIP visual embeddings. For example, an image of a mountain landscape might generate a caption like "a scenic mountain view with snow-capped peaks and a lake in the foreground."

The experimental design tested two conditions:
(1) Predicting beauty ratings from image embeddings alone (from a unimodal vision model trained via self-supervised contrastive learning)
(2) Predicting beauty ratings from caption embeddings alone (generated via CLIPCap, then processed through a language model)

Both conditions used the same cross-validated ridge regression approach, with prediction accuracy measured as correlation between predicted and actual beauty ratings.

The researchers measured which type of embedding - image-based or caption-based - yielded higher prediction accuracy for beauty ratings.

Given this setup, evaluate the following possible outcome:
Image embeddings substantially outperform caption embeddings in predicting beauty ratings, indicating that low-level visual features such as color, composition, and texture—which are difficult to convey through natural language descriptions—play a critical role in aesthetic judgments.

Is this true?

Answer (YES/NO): YES